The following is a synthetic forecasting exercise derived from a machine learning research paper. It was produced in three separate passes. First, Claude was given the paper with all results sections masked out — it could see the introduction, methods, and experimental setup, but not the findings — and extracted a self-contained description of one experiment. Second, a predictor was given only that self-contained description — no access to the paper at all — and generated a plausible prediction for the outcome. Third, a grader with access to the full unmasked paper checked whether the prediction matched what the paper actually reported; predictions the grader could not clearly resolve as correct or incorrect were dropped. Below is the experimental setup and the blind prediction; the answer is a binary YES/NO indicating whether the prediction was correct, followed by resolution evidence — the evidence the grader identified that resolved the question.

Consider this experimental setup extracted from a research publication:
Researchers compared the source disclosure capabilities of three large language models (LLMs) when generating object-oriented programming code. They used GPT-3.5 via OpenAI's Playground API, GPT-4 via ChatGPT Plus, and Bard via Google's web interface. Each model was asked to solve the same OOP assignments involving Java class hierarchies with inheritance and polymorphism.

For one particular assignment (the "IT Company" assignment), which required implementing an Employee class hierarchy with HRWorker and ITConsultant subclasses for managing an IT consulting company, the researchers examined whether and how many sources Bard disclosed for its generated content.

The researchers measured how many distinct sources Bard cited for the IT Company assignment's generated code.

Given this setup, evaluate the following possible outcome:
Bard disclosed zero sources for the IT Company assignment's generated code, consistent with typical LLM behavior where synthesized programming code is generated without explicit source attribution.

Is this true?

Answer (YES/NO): NO